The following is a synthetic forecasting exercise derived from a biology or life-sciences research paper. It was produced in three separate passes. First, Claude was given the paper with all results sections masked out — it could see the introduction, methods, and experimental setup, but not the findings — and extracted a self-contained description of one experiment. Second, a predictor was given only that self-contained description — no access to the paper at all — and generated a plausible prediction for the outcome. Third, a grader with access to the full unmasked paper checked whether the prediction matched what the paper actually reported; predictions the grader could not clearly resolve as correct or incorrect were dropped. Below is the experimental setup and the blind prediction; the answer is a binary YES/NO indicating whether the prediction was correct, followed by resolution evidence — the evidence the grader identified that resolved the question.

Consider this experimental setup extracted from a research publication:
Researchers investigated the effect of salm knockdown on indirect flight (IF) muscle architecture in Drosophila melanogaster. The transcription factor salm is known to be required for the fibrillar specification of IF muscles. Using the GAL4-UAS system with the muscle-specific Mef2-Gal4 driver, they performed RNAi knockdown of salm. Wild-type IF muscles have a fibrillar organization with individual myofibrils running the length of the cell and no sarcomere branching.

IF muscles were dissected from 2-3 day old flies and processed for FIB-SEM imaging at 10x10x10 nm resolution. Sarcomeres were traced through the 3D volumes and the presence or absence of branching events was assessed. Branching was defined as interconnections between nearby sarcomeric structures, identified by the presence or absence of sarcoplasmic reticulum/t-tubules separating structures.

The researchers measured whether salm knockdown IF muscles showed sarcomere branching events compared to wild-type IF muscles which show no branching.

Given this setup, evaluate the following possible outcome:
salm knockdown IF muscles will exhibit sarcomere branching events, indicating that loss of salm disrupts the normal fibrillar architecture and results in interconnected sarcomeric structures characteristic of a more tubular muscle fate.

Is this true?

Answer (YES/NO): YES